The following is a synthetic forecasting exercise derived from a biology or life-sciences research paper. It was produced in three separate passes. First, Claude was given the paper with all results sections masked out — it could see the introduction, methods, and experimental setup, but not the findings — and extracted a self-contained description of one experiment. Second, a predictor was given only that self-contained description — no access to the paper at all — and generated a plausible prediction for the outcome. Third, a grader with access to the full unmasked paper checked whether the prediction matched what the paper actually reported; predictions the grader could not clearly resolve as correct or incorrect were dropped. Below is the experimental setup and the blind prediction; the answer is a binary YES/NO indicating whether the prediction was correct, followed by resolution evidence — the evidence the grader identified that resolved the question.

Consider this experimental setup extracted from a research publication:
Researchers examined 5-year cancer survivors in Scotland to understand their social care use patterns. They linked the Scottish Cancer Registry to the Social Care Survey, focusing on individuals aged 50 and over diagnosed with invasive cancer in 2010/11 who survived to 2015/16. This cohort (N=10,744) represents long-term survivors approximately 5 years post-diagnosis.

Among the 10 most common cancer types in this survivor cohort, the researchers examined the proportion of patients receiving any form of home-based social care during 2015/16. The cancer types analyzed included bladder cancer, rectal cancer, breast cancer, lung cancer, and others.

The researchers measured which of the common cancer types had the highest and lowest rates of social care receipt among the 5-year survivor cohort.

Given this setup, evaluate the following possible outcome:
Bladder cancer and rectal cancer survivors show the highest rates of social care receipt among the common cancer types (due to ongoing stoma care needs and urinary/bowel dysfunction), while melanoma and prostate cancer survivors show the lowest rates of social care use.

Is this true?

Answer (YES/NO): NO